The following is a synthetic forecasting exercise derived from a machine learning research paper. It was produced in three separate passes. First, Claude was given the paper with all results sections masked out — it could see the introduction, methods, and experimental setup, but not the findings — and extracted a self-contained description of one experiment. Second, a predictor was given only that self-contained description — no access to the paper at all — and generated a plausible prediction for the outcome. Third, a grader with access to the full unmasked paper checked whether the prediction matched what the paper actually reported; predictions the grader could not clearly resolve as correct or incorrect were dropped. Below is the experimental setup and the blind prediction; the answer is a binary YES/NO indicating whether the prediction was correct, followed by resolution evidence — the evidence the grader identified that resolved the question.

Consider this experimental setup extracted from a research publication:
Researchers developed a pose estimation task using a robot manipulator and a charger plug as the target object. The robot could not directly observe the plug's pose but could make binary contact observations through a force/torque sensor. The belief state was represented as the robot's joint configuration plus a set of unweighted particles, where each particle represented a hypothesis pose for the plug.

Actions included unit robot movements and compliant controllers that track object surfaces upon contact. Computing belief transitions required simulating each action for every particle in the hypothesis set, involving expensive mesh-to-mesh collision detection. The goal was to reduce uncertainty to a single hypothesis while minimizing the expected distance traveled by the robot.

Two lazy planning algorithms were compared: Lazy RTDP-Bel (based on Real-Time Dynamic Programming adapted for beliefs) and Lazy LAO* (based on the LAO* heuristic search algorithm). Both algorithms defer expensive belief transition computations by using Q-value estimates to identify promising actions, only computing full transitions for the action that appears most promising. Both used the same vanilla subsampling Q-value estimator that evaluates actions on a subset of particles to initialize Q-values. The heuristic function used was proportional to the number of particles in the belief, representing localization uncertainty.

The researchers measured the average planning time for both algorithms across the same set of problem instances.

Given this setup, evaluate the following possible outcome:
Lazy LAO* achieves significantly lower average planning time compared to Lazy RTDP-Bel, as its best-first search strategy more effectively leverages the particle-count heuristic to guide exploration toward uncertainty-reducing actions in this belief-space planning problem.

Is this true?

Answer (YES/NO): YES